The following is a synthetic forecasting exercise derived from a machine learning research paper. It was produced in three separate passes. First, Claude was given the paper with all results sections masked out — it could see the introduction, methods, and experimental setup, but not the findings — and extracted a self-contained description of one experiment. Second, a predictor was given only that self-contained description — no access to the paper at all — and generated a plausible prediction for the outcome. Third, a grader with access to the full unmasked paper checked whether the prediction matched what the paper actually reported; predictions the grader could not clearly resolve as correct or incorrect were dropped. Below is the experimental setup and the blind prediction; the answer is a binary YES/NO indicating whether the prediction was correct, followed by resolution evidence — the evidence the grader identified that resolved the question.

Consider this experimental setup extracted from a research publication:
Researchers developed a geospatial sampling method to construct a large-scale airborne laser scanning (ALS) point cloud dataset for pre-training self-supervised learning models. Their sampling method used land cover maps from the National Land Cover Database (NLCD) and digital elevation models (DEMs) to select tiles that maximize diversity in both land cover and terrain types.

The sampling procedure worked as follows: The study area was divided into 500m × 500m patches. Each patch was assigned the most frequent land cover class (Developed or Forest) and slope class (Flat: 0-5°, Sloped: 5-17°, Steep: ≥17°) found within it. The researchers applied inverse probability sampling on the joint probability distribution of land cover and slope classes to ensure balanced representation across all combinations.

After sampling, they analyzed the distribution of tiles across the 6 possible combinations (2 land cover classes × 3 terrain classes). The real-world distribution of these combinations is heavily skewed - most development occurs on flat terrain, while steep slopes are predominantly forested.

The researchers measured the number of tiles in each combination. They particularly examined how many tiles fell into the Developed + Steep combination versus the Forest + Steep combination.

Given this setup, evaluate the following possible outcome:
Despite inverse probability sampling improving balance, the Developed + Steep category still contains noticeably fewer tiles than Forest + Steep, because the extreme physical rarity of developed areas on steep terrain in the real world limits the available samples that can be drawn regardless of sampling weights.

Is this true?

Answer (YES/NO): YES